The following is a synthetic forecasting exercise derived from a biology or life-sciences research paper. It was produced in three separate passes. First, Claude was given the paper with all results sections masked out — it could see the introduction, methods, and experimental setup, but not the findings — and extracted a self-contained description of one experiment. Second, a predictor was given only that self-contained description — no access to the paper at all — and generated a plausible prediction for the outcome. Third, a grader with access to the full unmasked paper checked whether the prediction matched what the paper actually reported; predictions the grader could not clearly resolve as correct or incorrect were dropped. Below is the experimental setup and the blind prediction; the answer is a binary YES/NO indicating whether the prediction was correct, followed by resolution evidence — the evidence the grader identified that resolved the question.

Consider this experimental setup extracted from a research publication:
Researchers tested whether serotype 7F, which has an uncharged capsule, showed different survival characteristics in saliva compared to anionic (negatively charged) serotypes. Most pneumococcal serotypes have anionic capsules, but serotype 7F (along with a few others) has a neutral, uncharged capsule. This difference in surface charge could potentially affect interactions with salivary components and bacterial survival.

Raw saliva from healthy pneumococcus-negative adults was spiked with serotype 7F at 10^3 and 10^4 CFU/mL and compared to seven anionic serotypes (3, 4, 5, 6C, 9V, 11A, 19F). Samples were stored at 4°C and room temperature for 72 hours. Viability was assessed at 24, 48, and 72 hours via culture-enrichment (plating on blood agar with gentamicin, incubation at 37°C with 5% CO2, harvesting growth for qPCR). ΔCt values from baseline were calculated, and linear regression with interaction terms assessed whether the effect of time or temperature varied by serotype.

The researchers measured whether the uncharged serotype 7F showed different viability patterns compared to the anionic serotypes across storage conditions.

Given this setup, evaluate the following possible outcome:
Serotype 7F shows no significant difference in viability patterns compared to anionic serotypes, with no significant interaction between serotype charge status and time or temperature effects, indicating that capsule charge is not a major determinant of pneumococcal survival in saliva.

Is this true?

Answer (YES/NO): YES